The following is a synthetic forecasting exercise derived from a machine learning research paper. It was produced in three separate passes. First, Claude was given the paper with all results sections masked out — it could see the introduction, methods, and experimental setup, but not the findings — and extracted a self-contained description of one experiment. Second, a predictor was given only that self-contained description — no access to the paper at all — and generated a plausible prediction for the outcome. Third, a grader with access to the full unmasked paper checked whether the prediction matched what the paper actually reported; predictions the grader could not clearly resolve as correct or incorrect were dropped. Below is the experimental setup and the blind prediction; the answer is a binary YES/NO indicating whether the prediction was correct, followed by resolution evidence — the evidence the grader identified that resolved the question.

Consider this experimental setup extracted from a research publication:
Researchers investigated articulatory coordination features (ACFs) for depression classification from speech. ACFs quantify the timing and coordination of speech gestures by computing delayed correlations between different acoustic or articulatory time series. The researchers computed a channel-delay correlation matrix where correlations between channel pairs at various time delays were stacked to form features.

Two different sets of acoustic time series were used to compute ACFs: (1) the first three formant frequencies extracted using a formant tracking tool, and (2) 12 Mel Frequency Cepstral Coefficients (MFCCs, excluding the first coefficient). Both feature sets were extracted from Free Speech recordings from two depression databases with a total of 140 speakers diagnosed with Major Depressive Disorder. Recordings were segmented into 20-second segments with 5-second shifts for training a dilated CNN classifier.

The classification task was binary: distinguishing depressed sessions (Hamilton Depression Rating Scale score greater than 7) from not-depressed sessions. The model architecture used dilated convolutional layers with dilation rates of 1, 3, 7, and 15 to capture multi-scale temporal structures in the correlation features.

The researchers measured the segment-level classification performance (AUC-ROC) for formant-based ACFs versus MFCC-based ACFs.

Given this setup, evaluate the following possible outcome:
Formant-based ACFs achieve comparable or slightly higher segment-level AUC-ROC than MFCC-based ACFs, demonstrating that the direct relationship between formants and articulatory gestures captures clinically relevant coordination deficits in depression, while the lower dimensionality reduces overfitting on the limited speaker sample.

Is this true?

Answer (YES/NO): NO